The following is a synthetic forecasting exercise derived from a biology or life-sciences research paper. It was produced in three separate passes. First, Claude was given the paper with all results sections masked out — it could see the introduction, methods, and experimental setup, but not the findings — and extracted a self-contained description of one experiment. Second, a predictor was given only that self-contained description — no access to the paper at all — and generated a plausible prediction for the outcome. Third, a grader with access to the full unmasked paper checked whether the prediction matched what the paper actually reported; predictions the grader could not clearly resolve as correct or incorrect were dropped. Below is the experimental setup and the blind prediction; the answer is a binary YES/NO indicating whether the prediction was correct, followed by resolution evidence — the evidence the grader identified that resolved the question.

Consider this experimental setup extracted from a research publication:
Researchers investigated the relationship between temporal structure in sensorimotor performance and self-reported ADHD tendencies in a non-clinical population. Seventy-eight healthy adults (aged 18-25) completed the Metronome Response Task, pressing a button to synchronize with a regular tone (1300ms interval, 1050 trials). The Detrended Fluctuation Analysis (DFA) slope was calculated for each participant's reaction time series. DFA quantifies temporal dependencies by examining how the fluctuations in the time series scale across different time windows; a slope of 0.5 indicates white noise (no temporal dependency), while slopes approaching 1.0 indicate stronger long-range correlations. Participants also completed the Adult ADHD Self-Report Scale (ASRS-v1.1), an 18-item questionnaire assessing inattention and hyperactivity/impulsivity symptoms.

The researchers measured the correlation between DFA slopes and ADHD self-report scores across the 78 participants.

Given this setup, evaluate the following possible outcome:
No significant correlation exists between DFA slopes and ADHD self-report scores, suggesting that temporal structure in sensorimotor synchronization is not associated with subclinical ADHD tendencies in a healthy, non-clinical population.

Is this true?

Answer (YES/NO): YES